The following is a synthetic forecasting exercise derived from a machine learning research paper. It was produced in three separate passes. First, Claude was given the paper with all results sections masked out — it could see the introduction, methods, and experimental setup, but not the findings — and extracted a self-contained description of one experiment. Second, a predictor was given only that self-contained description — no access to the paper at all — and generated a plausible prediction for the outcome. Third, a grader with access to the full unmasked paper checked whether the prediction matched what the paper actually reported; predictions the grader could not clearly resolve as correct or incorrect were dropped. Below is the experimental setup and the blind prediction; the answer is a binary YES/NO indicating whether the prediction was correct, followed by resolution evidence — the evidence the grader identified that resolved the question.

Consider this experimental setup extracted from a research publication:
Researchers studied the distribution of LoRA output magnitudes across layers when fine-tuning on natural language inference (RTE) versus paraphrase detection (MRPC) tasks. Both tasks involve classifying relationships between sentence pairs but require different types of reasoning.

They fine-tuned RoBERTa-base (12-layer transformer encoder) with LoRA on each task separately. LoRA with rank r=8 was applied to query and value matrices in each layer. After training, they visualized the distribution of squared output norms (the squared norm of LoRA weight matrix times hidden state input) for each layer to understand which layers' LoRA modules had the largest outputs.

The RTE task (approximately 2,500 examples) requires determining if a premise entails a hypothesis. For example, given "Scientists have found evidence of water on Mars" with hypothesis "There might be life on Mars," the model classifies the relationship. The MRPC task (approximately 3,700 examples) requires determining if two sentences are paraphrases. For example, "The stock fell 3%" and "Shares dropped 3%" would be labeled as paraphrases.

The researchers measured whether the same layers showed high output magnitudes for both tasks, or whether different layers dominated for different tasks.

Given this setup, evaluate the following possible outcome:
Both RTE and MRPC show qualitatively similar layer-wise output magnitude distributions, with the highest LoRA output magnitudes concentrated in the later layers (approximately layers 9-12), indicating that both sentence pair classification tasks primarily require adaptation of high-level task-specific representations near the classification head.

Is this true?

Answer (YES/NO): NO